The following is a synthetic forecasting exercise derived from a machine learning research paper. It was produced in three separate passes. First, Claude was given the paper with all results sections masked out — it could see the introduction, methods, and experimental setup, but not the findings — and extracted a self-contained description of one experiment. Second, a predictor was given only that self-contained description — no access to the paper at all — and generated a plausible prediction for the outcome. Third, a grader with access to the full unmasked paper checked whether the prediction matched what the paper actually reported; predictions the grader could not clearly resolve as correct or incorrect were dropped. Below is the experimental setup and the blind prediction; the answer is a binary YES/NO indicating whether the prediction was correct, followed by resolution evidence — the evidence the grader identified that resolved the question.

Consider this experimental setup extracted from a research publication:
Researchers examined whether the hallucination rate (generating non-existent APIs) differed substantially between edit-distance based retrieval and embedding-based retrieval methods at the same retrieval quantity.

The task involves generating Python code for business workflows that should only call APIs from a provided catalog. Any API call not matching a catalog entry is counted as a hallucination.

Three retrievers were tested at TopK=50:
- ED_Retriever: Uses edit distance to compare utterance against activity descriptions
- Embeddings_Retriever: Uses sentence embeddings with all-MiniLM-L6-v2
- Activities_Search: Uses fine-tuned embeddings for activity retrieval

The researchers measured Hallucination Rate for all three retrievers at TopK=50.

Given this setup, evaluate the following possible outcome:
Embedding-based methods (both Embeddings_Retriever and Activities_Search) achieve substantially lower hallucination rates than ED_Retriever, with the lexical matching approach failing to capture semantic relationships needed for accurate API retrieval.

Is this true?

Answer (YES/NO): YES